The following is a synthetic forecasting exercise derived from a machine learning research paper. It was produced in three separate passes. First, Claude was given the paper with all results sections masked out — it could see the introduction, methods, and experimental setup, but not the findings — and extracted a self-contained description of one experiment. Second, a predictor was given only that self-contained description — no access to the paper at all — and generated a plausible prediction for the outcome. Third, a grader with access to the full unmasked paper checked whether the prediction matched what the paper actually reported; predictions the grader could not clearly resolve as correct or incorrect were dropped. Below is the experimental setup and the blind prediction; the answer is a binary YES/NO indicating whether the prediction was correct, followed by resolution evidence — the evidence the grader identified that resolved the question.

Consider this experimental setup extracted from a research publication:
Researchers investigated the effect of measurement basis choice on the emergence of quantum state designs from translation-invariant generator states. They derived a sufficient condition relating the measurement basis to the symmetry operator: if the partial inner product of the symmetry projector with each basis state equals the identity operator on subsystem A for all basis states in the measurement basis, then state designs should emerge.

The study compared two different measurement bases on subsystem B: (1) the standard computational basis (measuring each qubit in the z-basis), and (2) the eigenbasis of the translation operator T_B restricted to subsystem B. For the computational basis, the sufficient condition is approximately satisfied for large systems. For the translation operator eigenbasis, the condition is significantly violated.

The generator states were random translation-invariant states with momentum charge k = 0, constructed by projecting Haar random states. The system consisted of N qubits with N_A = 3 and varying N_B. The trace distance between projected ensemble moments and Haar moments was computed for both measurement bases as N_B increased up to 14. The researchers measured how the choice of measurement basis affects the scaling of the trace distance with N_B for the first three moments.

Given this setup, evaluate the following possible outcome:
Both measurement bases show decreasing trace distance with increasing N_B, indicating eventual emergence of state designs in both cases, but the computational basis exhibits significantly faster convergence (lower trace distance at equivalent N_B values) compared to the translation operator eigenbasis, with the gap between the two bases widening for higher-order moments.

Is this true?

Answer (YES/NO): NO